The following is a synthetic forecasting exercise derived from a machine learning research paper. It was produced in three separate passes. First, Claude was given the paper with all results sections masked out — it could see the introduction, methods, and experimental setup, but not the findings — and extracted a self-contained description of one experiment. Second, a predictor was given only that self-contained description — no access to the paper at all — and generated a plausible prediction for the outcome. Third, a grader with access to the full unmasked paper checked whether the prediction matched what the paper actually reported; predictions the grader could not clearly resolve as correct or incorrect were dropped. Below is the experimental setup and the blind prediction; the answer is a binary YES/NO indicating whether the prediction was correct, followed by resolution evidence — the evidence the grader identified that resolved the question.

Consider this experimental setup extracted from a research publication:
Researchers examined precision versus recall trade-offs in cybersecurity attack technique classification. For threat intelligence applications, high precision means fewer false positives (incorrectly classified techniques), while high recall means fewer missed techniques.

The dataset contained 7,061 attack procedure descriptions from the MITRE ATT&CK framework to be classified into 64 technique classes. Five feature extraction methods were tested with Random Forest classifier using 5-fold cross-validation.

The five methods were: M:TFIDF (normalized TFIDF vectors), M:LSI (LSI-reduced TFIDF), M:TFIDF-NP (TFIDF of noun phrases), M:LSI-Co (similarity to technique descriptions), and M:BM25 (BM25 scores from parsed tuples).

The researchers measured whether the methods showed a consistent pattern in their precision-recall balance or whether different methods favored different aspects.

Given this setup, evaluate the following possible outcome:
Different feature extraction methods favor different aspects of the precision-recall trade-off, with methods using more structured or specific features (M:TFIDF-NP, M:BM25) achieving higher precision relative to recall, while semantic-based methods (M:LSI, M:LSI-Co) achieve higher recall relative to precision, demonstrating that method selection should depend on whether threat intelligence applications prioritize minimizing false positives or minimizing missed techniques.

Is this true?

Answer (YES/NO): NO